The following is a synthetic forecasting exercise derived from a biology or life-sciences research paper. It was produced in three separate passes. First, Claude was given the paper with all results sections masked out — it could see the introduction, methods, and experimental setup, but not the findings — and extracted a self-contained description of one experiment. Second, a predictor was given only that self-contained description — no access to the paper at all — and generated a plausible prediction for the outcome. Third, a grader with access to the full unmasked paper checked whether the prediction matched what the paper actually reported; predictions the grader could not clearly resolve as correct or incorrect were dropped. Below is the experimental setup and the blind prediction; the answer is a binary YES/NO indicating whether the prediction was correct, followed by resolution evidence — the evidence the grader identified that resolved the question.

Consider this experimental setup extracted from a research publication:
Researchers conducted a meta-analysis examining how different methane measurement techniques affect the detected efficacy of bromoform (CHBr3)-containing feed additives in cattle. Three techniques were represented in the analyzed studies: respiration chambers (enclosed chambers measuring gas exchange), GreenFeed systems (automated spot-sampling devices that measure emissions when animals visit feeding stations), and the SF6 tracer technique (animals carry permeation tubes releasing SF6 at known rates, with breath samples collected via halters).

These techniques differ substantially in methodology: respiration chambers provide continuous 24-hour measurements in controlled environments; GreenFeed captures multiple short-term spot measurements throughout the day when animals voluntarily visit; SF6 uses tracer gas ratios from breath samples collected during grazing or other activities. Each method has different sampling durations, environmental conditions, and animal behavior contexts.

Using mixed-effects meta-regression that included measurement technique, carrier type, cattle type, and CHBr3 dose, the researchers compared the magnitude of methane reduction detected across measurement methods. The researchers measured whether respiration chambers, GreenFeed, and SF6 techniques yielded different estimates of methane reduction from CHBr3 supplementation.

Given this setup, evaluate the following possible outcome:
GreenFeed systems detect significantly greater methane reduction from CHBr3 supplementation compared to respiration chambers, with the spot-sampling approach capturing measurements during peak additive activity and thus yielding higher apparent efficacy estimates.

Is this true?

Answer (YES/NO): NO